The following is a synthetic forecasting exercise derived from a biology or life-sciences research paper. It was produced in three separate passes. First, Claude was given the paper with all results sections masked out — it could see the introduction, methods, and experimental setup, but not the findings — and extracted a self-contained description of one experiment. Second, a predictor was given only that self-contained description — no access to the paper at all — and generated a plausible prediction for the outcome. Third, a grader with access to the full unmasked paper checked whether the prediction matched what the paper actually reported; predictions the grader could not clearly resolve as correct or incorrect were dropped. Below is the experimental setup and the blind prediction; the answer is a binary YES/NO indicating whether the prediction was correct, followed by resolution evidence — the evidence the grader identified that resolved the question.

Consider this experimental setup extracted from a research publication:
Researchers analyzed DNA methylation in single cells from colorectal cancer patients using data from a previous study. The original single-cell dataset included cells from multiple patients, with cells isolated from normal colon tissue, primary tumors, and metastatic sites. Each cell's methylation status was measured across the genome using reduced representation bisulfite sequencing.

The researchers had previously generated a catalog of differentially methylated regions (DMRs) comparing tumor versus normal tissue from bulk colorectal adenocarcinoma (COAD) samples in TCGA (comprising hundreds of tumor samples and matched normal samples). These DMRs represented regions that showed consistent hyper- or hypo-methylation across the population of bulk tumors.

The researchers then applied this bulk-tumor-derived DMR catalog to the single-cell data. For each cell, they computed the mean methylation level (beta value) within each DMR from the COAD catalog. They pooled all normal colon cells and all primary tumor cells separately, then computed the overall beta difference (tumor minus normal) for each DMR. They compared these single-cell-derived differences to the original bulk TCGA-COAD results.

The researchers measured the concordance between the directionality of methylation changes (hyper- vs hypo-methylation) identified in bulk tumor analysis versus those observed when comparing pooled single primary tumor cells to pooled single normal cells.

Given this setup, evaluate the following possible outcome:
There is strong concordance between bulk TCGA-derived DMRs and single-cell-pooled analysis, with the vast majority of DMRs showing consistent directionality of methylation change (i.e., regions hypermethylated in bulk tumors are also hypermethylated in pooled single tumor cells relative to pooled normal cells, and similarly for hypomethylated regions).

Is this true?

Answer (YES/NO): NO